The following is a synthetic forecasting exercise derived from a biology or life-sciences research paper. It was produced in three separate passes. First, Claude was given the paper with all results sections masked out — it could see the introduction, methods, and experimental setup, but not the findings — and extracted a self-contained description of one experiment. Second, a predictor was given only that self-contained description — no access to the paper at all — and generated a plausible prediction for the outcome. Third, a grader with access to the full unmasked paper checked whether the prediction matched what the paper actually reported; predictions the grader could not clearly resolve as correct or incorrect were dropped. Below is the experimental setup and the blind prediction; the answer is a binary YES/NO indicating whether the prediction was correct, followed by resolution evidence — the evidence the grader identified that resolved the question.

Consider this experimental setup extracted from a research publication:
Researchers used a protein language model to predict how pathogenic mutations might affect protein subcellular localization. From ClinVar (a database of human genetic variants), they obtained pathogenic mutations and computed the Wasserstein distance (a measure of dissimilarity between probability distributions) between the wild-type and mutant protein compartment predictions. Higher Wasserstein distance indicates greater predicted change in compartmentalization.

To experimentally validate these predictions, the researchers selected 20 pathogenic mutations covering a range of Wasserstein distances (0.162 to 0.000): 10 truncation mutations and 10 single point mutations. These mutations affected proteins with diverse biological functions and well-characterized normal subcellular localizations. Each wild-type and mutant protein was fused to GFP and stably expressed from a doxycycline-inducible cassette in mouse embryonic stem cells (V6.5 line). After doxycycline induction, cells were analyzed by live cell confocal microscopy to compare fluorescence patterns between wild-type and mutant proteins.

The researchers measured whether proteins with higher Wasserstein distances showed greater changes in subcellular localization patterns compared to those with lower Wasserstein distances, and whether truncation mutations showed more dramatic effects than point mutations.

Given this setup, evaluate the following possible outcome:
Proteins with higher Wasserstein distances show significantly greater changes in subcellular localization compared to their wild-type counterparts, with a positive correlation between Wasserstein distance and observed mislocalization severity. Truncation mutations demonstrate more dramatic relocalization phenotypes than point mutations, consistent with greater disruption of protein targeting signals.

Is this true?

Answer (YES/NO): YES